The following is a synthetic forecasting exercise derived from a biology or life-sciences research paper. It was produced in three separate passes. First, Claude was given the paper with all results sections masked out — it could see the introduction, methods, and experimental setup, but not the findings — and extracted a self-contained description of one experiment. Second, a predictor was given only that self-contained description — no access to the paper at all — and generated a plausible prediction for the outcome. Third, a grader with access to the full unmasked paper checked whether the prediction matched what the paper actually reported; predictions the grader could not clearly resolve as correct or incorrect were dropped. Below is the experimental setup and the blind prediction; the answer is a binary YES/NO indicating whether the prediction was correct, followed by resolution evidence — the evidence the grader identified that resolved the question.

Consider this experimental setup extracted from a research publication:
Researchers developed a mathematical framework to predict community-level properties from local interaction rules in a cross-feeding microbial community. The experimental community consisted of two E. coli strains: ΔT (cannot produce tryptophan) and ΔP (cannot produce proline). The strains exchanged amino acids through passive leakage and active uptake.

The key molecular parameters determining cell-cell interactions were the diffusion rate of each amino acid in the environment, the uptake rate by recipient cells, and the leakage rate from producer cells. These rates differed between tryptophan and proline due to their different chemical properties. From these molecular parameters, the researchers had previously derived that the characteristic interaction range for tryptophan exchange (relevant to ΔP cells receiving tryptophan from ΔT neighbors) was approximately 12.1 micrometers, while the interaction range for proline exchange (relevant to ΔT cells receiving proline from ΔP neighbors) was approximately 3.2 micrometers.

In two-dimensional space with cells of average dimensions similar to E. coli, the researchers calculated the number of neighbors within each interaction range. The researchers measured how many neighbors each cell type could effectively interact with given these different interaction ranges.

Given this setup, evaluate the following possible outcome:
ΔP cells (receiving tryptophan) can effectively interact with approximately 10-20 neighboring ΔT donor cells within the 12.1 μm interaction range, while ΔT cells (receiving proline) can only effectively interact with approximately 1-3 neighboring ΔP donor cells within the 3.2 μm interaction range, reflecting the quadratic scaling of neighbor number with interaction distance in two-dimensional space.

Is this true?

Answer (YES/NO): NO